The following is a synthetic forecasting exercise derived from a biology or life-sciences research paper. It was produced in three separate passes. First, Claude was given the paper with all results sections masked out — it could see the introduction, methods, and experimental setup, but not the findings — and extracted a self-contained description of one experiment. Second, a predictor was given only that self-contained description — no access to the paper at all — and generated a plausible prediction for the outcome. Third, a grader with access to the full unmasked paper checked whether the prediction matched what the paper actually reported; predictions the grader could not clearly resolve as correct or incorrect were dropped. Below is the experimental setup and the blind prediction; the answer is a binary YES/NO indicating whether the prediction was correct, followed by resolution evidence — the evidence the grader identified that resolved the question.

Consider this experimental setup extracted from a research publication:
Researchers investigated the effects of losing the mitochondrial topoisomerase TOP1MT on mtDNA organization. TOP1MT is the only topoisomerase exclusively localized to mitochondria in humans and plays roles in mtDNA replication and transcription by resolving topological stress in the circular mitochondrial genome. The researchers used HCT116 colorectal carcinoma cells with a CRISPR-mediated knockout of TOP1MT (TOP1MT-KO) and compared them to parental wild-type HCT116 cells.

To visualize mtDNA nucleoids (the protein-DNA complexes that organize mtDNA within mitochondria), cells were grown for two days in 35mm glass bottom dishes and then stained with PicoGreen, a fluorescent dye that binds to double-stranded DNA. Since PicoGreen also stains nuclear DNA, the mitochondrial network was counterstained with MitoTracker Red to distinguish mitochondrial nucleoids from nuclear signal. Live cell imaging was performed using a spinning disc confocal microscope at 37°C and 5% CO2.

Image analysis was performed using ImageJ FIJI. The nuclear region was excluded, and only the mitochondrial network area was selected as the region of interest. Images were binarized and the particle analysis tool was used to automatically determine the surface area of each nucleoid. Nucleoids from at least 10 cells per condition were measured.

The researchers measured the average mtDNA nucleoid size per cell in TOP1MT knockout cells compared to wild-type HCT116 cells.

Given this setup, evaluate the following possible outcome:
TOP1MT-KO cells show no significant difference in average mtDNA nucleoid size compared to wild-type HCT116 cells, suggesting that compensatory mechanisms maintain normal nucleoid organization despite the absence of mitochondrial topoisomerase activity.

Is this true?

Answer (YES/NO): NO